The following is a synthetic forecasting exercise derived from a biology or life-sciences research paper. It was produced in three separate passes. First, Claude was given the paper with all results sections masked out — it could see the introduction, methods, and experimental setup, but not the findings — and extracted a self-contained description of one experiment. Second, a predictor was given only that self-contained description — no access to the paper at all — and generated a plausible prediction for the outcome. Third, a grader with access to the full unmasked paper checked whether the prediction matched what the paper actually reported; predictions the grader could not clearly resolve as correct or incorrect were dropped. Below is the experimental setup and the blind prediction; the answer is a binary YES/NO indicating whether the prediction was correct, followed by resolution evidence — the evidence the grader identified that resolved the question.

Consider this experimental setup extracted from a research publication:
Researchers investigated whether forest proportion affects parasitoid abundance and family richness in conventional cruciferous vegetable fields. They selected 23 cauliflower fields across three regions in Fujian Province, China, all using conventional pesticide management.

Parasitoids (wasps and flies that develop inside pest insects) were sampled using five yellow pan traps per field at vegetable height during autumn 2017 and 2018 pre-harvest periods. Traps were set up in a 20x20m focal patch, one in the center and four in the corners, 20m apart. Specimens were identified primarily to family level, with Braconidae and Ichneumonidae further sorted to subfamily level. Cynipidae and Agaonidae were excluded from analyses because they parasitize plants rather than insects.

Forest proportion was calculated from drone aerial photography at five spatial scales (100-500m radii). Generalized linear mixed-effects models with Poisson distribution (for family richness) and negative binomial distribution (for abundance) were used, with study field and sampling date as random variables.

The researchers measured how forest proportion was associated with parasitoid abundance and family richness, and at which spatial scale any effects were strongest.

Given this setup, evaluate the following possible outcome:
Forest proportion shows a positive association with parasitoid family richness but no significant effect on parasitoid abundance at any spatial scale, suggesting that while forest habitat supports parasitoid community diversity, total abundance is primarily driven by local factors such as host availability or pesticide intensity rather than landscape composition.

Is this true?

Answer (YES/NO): YES